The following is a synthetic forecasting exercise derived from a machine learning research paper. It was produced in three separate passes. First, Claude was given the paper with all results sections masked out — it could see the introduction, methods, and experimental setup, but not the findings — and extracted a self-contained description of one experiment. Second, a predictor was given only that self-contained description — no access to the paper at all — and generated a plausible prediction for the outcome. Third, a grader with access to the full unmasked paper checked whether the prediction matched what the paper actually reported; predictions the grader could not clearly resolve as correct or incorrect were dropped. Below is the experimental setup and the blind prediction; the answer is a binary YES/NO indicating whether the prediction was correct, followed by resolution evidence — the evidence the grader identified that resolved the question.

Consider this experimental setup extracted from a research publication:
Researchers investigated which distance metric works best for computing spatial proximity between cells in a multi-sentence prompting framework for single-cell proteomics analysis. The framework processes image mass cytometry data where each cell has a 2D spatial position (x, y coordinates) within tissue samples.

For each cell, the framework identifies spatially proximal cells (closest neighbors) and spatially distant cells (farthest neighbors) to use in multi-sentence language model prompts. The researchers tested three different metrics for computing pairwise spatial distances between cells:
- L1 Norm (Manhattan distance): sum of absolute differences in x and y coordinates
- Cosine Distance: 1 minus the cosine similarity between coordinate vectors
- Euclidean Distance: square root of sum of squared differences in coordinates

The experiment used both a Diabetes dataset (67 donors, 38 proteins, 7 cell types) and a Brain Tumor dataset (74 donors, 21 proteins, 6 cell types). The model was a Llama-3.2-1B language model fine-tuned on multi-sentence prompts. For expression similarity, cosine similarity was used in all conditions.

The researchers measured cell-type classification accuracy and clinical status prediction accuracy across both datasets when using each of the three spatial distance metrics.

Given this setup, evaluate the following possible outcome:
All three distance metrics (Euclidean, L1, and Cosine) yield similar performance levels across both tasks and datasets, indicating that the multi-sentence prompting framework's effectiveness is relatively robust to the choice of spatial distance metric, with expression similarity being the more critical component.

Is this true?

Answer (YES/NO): NO